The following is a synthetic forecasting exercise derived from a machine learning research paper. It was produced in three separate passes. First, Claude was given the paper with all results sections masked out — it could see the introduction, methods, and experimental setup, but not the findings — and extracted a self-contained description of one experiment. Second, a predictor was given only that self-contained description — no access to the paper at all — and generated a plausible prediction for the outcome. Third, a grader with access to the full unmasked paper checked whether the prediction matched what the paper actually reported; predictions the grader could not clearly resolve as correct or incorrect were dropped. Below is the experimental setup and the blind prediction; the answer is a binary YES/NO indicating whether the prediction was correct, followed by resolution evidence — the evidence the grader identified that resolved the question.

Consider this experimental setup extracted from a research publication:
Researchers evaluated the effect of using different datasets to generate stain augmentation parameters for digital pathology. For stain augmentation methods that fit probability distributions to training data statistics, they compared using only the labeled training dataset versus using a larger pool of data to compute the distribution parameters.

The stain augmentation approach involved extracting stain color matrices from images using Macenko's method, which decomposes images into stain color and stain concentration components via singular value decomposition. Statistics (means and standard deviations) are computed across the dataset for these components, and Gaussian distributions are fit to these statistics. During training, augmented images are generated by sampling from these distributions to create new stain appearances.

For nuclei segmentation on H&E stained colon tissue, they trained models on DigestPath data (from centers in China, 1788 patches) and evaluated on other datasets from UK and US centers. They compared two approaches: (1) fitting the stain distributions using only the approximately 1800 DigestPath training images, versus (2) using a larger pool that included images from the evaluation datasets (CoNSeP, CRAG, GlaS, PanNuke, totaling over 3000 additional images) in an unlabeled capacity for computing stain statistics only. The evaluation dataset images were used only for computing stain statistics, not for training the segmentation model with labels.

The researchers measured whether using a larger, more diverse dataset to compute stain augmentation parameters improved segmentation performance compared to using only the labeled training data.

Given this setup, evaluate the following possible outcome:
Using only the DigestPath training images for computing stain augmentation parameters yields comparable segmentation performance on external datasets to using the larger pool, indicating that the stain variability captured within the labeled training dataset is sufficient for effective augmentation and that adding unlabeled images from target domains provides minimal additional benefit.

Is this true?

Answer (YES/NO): NO